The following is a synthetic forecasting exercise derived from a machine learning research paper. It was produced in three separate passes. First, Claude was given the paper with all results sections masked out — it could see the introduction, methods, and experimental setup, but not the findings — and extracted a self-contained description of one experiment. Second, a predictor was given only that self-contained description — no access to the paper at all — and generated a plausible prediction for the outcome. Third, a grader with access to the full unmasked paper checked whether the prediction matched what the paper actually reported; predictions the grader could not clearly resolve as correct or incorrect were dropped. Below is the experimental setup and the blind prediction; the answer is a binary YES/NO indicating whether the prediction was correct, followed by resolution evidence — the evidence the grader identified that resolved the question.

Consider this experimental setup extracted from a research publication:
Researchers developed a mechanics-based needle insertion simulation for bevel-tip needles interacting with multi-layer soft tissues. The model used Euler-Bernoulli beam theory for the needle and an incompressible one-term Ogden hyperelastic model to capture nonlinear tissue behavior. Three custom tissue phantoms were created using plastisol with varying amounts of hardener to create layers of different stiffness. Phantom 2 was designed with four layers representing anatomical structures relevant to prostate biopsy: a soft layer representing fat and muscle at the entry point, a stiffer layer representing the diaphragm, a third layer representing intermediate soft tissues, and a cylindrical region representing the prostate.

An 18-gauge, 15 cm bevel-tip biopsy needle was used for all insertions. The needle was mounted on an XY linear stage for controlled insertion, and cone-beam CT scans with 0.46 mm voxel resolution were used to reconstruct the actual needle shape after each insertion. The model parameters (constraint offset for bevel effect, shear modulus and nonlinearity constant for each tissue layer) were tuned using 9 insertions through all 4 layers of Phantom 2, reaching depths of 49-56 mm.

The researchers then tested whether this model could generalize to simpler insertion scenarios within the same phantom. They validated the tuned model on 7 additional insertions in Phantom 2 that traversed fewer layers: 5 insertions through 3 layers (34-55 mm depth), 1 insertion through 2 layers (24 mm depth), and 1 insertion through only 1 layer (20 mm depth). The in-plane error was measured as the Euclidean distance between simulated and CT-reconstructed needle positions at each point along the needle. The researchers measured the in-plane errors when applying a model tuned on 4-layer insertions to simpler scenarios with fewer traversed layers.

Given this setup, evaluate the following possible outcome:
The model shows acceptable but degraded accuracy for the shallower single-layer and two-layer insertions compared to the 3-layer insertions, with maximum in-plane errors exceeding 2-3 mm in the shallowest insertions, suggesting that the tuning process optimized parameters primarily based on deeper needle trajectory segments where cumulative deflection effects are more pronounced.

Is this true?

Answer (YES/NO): NO